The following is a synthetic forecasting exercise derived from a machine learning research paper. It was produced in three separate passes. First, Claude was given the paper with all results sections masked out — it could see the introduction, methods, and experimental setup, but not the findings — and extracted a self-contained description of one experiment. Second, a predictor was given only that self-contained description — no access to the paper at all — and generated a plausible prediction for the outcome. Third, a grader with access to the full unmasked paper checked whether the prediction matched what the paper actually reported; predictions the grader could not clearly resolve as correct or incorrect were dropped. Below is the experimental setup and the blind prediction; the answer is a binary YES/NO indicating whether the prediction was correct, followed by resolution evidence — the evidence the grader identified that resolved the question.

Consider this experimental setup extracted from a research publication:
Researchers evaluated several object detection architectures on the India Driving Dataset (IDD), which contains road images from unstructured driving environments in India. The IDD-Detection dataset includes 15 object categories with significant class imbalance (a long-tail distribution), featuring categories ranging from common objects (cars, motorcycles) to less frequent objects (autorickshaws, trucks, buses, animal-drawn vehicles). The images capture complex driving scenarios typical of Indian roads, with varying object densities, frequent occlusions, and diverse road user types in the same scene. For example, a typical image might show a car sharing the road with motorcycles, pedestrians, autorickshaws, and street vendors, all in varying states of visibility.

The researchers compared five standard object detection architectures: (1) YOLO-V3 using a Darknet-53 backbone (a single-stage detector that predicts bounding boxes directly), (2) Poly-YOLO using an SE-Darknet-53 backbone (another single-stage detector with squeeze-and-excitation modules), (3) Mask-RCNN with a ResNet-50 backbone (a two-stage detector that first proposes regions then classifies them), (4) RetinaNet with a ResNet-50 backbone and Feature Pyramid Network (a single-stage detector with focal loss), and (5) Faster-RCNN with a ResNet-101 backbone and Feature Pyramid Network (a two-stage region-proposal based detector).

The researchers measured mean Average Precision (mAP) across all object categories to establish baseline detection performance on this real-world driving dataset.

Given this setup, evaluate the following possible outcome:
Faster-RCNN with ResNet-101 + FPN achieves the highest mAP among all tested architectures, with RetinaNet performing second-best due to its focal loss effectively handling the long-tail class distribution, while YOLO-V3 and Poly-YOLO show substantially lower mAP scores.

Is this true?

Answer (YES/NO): YES